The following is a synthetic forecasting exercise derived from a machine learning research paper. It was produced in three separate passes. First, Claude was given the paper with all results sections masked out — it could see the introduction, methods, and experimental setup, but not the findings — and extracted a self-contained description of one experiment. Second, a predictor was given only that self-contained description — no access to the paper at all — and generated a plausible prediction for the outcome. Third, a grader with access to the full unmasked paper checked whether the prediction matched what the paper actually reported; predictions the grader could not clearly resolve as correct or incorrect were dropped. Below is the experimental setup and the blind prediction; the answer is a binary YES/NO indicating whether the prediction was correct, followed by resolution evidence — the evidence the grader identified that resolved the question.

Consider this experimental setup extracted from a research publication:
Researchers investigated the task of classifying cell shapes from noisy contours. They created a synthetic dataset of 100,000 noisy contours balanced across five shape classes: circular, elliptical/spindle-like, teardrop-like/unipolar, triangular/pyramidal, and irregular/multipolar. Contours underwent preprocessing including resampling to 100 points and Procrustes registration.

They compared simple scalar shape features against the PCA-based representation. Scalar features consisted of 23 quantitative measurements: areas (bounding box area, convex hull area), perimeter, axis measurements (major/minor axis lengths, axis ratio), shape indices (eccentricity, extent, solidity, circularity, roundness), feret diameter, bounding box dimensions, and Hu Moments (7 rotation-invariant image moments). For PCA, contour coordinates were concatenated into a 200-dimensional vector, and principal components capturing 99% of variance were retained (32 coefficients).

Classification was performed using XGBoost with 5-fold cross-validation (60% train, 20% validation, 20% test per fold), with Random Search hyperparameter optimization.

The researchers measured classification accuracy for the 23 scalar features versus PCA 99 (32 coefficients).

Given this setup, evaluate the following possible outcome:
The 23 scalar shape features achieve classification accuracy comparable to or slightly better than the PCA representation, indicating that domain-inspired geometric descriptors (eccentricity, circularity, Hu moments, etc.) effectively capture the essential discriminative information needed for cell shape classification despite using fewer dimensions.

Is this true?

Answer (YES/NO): NO